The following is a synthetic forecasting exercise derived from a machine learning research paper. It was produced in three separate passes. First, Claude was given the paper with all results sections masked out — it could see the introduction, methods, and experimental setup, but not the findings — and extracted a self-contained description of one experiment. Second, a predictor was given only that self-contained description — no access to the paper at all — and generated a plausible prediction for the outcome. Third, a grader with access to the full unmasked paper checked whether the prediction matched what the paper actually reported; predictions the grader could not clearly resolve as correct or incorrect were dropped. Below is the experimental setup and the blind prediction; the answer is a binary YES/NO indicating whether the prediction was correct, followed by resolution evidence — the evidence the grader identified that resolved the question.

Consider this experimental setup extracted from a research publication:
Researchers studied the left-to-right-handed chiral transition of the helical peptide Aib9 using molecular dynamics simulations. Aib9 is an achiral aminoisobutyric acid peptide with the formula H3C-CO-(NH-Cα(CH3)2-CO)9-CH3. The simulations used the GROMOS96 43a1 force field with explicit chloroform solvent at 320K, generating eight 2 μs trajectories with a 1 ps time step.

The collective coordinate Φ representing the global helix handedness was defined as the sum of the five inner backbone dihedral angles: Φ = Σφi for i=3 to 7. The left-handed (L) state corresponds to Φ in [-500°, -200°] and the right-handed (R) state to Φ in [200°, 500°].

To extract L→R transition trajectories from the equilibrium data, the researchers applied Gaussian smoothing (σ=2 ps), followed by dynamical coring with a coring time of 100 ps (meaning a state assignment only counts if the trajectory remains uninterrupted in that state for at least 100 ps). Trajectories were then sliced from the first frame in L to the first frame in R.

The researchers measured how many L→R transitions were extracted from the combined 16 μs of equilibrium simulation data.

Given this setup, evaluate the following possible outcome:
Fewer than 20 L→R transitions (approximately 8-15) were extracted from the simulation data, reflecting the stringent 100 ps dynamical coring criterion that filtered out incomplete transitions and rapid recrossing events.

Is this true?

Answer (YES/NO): NO